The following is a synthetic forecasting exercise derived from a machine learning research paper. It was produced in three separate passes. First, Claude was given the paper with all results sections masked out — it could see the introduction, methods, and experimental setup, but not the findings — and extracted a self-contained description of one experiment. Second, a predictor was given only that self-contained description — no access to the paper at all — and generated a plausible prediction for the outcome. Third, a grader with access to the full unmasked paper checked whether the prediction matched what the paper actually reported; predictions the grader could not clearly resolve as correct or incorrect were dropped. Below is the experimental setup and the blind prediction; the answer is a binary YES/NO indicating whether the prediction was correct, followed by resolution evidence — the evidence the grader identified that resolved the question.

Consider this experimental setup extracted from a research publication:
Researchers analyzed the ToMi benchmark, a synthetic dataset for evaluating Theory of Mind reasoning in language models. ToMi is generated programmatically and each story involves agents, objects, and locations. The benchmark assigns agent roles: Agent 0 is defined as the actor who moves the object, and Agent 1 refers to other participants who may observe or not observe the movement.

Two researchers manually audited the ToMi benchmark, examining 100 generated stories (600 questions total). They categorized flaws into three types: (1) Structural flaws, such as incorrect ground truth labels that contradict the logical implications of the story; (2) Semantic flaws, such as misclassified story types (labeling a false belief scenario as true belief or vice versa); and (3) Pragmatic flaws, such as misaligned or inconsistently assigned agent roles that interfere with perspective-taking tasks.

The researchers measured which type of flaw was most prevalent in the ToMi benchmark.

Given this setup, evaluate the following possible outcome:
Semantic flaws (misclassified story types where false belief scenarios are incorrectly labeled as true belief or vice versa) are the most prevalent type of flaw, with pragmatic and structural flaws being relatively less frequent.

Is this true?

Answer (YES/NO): NO